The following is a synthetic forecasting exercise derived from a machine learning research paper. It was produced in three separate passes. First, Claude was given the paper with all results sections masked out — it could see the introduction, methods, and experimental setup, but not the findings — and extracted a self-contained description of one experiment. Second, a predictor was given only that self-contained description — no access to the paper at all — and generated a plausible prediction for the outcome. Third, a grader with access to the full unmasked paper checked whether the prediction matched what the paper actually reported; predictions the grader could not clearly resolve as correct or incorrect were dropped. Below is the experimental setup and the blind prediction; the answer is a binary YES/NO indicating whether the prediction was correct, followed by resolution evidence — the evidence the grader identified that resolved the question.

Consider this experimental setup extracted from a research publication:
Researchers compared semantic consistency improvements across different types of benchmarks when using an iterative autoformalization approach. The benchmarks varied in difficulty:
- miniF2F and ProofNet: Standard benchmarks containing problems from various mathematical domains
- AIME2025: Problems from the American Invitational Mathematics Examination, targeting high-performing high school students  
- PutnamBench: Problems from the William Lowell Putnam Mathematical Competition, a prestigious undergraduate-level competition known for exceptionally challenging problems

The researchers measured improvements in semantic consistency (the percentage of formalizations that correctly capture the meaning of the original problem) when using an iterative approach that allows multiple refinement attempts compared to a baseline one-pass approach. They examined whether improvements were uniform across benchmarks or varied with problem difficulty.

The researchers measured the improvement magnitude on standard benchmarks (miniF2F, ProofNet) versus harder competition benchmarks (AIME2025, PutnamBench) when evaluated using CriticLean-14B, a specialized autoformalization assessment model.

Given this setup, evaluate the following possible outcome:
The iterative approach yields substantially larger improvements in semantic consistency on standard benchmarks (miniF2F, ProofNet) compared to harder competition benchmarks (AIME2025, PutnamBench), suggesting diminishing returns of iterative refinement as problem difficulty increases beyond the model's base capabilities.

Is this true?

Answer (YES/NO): NO